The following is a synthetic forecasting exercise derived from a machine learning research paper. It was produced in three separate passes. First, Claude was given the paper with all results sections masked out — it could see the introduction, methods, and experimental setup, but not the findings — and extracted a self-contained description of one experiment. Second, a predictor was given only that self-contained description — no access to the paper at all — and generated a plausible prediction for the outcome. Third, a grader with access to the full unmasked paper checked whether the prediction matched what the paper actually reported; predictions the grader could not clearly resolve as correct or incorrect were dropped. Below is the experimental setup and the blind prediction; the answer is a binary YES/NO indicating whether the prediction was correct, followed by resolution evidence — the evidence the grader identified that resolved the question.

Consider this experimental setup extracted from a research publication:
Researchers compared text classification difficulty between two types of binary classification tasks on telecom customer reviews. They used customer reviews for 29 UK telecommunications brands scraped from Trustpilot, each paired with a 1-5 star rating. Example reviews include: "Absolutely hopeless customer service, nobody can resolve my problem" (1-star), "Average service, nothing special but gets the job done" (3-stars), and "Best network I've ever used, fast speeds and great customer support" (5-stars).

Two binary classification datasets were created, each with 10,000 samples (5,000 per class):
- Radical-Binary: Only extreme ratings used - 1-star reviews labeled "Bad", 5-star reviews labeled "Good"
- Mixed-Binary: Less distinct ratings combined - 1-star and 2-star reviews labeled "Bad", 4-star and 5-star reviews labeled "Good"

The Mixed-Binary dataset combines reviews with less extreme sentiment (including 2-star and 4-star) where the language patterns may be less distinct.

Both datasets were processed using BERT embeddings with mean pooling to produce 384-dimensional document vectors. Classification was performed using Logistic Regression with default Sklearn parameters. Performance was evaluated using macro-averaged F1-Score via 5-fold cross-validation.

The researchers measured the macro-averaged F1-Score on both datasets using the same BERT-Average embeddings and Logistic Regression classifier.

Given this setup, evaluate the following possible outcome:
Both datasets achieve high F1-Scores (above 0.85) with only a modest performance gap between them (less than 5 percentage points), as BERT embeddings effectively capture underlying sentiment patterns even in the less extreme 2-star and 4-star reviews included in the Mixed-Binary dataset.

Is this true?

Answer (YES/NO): NO